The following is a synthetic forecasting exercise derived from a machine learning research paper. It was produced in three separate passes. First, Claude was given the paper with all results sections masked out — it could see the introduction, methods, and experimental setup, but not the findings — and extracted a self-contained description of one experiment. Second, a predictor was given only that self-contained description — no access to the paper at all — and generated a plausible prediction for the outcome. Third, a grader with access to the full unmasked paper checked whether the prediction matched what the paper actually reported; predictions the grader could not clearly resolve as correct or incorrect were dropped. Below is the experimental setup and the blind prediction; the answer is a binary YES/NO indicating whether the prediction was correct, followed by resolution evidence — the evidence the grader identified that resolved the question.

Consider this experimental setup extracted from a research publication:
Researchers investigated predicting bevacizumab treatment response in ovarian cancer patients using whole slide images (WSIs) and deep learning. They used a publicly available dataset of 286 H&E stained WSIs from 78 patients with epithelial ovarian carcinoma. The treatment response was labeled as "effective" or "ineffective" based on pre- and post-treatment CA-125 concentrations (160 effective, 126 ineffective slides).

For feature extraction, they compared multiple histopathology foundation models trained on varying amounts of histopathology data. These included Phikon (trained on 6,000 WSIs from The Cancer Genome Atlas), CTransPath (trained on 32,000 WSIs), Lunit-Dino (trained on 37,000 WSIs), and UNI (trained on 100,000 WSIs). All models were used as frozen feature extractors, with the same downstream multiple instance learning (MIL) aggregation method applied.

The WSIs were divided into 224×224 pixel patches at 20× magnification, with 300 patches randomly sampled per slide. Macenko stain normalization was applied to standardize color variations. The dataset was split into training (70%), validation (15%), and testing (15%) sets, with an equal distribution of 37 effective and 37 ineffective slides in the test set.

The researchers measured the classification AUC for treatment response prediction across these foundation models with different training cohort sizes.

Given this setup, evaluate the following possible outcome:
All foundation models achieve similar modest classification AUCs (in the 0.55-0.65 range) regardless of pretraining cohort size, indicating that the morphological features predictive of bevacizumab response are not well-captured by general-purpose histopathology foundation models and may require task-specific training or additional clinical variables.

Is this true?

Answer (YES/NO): NO